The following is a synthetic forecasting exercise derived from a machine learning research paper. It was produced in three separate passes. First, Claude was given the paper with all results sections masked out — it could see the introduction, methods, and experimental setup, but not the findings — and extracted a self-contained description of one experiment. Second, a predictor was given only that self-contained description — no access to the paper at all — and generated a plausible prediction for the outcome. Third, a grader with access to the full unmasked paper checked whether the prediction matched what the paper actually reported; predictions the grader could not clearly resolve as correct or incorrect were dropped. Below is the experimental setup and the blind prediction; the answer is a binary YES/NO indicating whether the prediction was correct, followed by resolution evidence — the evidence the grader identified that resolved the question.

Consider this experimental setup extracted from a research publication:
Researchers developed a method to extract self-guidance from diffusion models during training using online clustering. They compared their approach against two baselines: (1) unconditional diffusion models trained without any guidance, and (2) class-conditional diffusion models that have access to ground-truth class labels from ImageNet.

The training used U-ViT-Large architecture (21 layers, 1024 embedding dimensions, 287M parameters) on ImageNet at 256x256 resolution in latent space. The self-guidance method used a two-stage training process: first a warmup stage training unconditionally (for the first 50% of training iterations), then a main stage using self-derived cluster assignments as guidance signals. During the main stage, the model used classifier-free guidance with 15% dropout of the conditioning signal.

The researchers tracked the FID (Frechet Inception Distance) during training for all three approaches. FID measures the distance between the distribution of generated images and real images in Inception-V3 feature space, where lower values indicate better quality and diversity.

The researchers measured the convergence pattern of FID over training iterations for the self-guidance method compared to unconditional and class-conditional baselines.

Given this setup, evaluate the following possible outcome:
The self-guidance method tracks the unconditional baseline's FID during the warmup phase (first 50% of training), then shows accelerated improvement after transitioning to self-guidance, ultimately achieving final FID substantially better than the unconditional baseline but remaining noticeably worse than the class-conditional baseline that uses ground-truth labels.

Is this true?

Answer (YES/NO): NO